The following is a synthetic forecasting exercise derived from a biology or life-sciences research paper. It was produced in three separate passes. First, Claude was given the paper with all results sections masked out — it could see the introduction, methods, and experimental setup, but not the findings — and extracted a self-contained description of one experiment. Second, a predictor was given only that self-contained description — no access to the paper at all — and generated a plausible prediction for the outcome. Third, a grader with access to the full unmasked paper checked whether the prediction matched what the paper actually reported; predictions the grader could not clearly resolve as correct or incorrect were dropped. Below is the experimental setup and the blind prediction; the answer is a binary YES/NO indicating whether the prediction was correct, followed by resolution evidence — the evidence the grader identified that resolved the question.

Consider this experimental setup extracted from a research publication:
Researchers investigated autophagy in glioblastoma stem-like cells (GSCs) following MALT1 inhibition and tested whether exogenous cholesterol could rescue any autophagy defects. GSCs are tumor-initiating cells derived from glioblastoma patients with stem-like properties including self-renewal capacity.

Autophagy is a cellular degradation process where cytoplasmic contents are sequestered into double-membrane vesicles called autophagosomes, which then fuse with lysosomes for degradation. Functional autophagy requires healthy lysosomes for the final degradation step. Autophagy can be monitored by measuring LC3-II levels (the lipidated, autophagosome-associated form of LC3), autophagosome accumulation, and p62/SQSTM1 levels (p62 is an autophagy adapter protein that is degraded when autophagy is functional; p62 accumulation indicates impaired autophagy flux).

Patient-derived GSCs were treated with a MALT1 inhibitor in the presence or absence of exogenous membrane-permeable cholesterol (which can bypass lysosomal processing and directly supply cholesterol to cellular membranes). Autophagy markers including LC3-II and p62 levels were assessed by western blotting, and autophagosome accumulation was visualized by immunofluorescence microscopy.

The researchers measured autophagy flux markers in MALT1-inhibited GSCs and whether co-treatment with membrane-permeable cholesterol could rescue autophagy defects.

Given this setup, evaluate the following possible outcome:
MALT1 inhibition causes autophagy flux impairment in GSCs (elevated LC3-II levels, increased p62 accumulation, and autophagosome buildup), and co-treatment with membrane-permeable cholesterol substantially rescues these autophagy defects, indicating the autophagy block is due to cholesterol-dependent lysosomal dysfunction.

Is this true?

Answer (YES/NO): NO